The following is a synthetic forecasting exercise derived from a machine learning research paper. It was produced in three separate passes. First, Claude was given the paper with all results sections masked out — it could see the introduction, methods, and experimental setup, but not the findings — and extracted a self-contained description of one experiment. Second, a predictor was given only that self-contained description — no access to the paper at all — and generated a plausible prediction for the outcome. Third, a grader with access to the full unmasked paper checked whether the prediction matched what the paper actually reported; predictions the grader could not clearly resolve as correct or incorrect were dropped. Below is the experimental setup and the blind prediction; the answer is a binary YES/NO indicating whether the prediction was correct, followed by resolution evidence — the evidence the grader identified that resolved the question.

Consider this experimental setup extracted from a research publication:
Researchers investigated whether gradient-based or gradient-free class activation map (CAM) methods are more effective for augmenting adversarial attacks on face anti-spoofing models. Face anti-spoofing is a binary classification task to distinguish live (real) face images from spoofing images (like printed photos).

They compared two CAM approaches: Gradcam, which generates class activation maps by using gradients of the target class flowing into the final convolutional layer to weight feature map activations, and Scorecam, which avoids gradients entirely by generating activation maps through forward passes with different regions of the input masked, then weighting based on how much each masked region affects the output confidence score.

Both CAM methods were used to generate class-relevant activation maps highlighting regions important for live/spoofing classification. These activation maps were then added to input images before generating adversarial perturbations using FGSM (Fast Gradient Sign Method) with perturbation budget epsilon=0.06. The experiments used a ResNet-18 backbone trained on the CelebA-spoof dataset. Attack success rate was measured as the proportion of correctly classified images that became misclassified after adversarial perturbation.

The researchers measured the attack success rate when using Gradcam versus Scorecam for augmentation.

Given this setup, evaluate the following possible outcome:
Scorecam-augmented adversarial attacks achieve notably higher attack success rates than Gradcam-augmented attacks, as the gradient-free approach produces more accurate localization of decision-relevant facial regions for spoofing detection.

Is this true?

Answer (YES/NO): NO